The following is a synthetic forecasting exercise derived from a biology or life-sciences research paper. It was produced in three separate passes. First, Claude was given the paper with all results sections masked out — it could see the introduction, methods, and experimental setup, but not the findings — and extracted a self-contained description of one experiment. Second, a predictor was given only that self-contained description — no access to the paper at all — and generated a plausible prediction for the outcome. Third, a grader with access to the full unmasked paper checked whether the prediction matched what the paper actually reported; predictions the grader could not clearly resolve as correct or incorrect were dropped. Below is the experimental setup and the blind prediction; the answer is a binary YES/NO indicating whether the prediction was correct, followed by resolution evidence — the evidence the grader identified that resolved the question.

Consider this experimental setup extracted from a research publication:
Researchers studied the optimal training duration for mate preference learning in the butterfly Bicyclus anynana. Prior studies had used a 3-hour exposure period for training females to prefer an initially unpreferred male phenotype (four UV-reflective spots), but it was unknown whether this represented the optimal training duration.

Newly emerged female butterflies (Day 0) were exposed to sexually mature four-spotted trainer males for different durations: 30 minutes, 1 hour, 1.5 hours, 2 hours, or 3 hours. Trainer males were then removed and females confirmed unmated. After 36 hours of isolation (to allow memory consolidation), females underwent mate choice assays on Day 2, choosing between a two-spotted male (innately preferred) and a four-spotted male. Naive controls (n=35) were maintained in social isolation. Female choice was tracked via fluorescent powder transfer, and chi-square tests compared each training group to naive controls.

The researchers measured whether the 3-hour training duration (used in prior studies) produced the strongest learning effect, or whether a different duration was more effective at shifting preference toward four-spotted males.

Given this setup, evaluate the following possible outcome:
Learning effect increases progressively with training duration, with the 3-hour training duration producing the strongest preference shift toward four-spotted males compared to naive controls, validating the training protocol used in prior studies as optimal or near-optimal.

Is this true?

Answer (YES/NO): NO